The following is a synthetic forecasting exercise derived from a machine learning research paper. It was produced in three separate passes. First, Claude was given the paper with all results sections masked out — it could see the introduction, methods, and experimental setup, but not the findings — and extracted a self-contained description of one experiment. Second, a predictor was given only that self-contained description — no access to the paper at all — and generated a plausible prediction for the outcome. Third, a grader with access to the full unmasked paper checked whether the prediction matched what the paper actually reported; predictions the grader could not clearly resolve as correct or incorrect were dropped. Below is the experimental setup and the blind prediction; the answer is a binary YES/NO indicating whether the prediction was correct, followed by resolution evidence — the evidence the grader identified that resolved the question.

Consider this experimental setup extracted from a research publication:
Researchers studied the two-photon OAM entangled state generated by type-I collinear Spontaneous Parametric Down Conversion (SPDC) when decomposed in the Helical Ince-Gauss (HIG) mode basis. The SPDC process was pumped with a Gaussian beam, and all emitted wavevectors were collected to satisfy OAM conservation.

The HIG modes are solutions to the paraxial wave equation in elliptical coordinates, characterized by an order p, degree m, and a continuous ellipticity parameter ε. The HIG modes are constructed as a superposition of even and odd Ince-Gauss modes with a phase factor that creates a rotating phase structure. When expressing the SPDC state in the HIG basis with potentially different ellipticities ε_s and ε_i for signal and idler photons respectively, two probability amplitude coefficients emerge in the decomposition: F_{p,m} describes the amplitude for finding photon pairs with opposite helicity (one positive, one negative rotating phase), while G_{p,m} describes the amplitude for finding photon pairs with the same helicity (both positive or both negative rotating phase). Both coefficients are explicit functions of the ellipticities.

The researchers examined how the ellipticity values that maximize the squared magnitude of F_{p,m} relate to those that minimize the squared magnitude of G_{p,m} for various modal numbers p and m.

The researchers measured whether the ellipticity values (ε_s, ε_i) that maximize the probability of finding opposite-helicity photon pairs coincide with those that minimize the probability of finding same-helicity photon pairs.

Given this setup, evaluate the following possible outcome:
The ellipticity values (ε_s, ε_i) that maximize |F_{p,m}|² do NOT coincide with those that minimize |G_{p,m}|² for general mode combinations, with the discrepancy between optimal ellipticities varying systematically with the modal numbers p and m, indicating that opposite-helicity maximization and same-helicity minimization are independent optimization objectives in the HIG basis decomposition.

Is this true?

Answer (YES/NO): NO